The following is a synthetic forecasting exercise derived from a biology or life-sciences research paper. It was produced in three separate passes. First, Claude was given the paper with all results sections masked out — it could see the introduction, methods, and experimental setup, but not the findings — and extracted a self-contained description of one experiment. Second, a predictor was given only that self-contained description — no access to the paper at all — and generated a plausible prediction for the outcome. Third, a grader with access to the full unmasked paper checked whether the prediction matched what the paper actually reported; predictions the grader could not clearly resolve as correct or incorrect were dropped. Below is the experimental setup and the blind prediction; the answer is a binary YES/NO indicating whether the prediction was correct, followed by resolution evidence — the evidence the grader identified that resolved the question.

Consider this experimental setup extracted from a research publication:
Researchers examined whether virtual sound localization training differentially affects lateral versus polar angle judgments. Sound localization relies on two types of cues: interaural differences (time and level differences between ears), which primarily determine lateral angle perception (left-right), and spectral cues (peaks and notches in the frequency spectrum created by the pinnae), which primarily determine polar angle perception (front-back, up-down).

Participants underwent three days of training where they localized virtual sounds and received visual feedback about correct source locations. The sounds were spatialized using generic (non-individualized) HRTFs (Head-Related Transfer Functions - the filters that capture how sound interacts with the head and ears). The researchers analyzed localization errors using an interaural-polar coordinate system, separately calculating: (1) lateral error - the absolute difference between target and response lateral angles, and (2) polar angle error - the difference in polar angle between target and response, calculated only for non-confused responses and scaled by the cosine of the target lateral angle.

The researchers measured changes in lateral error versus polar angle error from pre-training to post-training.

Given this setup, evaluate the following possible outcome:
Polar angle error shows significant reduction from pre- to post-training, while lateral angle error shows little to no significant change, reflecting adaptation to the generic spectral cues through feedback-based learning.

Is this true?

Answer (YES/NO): NO